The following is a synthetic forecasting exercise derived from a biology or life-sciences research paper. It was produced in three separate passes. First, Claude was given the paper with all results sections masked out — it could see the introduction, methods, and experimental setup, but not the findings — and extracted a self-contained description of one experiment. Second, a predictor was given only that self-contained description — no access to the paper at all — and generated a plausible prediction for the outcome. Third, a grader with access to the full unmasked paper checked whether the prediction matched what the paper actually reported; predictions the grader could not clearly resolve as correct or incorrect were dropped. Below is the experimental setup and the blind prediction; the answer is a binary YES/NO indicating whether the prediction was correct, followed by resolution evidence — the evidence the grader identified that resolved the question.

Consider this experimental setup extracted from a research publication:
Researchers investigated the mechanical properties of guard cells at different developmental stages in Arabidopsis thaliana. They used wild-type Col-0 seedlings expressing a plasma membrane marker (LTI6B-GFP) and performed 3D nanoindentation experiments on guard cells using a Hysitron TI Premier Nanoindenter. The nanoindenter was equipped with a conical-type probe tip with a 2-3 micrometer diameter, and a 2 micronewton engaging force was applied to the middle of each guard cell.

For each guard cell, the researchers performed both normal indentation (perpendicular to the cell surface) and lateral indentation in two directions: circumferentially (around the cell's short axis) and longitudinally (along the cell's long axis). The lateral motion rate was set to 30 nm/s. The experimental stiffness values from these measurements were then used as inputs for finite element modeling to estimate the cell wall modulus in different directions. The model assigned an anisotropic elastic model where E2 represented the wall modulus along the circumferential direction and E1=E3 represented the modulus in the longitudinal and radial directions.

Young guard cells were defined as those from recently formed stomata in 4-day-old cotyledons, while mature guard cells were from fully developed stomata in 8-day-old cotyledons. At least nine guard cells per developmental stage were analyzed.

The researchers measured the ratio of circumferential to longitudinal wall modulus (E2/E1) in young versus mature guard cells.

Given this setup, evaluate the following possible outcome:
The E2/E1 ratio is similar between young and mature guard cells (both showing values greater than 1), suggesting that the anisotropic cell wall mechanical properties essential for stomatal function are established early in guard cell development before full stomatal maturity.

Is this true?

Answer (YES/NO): NO